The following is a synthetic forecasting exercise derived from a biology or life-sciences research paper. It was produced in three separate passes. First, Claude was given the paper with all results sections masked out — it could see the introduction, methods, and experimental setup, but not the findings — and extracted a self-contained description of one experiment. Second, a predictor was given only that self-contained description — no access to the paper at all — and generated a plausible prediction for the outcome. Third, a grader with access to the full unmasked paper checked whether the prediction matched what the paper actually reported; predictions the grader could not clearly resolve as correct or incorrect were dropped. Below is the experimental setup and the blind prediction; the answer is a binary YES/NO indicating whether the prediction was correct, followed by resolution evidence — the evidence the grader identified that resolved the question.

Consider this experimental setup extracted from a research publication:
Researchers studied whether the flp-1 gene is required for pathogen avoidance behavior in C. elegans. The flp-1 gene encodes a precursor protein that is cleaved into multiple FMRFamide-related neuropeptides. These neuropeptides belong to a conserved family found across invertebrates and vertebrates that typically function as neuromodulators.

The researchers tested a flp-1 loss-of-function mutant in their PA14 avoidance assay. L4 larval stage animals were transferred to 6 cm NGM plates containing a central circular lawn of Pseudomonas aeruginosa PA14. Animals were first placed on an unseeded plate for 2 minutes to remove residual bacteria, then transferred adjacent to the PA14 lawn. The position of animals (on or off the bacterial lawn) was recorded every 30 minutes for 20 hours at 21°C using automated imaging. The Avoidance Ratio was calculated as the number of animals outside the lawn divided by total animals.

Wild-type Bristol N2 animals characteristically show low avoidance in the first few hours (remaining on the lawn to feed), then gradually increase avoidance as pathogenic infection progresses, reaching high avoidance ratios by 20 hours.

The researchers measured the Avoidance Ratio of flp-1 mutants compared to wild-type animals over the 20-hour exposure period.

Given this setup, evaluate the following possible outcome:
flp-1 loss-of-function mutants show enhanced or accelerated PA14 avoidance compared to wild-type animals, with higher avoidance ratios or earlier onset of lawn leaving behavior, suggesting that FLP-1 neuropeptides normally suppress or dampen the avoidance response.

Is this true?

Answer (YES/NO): NO